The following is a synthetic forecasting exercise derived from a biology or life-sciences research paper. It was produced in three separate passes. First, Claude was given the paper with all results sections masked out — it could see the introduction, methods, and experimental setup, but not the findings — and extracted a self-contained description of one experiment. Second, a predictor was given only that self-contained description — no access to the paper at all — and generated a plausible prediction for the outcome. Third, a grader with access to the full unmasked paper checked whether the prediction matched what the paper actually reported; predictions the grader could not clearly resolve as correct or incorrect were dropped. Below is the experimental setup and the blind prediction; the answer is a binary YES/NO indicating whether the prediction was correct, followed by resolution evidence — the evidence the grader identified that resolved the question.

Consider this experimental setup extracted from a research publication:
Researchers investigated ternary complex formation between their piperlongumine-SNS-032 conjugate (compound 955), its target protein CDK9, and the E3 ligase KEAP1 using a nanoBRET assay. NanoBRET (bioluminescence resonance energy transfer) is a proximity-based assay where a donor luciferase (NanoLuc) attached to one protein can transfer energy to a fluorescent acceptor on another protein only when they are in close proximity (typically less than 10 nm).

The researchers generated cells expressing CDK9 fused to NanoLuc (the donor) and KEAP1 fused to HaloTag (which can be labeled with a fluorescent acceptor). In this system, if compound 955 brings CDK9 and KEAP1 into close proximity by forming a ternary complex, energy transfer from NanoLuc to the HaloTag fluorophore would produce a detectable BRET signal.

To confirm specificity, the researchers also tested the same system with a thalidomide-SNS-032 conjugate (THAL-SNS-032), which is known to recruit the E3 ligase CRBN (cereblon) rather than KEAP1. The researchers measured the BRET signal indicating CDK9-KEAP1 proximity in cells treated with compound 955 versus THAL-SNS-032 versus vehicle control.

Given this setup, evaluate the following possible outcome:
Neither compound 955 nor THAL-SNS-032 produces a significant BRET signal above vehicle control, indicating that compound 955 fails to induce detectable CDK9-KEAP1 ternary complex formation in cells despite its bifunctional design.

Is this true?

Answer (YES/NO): NO